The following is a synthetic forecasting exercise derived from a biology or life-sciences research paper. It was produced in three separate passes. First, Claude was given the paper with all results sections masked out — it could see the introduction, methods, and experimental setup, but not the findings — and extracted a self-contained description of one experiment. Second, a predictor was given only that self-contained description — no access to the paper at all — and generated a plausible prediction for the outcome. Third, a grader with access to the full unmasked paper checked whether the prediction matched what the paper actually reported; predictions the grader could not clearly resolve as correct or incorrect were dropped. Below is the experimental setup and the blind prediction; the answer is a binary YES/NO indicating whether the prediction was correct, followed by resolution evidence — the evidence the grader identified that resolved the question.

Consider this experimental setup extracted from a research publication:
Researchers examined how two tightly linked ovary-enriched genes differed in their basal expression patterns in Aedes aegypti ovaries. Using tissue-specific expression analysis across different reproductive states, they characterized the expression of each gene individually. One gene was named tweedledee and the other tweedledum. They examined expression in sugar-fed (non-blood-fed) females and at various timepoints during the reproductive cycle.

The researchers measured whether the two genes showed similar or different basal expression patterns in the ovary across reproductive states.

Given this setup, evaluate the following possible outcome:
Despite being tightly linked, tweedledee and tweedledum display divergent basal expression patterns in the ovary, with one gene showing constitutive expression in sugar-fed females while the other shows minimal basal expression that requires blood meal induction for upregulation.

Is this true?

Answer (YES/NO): YES